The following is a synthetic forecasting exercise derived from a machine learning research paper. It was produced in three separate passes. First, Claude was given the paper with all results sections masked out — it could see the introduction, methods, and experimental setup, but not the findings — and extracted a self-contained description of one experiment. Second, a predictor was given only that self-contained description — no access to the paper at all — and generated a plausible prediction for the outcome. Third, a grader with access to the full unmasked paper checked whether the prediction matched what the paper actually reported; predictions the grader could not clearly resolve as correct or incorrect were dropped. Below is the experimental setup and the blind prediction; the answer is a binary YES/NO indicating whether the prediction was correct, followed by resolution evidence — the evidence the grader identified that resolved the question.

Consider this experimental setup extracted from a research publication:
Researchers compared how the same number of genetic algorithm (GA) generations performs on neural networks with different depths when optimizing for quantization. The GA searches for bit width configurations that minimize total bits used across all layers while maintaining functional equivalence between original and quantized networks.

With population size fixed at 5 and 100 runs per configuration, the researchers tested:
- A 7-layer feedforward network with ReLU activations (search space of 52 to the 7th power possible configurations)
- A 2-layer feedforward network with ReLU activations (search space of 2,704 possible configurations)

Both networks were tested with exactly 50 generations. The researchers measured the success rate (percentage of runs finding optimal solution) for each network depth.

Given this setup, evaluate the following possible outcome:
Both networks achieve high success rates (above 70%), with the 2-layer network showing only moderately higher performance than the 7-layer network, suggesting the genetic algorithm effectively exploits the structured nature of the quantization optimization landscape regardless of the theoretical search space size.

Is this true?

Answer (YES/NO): NO